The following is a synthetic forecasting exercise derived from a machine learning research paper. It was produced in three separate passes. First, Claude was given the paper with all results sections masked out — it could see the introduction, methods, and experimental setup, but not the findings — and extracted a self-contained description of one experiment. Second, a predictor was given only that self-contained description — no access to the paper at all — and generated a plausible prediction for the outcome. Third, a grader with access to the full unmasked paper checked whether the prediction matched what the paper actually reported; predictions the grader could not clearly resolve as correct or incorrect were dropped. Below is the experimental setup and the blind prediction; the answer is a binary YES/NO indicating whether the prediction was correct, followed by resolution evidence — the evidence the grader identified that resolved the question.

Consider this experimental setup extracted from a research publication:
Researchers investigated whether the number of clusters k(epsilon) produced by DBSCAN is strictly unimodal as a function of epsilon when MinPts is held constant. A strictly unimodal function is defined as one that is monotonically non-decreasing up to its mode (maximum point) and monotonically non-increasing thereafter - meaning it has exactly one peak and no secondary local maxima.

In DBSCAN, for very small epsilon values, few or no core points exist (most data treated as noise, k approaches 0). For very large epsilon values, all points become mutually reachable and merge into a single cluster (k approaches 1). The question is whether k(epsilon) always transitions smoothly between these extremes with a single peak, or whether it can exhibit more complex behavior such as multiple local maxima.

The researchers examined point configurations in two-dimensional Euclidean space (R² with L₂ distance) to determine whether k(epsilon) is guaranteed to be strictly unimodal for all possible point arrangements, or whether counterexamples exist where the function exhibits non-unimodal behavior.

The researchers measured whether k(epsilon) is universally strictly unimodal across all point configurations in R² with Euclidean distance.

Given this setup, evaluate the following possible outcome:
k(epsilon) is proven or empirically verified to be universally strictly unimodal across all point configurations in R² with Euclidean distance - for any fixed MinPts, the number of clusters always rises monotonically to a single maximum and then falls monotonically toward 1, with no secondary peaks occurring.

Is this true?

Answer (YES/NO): NO